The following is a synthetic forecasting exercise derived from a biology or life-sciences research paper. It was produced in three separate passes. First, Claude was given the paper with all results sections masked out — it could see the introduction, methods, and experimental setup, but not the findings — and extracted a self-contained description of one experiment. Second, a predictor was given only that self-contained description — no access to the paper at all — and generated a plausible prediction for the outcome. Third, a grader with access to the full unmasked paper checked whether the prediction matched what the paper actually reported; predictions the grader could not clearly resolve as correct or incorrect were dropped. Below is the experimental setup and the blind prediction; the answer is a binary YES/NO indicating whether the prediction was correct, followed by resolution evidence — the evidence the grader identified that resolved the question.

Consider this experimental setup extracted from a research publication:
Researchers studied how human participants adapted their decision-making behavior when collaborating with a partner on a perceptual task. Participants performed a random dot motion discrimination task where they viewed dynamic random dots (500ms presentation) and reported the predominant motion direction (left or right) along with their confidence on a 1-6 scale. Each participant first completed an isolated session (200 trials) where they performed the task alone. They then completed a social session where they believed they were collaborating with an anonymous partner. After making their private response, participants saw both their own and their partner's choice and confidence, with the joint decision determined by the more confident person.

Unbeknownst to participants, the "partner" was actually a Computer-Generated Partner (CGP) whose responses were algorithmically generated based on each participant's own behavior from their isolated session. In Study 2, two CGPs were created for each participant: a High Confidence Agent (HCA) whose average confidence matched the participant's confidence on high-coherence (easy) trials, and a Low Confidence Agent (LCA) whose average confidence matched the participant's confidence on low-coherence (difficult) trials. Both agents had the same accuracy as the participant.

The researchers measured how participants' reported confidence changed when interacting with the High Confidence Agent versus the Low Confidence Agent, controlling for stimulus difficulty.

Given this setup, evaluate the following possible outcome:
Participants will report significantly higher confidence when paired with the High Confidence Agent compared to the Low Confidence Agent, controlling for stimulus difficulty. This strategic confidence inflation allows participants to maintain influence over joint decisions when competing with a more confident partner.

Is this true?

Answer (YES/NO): YES